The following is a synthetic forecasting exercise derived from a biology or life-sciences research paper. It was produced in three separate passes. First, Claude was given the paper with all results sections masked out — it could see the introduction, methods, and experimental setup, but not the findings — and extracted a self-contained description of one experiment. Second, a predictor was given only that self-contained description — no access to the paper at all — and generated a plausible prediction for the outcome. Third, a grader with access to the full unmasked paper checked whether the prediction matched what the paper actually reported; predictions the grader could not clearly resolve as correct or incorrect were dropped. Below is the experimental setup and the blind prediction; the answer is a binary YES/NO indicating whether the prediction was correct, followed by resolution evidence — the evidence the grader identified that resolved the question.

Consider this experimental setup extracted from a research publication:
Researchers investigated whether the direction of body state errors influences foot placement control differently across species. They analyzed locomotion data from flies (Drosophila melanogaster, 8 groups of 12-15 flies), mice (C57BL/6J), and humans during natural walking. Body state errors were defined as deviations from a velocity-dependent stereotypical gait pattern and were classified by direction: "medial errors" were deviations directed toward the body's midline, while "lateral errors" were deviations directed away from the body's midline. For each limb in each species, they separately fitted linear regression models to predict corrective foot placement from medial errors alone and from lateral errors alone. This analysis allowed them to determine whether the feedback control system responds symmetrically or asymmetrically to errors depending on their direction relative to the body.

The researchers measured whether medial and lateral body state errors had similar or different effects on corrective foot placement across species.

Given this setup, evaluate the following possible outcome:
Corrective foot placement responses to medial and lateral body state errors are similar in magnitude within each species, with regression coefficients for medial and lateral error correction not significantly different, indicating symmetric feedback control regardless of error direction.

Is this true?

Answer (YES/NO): NO